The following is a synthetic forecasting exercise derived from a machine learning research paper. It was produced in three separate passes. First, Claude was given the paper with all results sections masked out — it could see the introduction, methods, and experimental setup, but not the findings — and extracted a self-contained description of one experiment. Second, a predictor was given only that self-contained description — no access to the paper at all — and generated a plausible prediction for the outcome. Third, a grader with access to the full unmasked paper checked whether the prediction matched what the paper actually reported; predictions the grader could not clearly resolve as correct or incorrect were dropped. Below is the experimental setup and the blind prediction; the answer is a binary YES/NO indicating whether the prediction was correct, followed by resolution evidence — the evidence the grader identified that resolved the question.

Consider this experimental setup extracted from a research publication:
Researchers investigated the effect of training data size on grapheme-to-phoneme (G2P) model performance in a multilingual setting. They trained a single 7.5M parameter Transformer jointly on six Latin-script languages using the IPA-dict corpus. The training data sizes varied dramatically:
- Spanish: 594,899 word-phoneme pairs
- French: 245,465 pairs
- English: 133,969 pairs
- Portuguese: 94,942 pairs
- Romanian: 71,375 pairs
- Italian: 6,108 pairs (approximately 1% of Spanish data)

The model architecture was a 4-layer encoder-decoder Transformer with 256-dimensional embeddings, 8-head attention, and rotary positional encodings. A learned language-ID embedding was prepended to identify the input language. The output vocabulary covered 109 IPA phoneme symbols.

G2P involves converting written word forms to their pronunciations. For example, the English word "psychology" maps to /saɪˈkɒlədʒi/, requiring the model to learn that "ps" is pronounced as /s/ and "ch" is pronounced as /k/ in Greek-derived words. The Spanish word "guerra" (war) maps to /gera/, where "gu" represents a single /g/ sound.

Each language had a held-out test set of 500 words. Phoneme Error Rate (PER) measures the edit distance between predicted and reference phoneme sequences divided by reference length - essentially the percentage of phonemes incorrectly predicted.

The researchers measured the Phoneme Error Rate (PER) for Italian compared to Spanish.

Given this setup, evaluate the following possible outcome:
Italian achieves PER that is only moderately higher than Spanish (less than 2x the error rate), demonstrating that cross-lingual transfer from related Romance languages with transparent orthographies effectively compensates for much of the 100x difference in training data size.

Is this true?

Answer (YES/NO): NO